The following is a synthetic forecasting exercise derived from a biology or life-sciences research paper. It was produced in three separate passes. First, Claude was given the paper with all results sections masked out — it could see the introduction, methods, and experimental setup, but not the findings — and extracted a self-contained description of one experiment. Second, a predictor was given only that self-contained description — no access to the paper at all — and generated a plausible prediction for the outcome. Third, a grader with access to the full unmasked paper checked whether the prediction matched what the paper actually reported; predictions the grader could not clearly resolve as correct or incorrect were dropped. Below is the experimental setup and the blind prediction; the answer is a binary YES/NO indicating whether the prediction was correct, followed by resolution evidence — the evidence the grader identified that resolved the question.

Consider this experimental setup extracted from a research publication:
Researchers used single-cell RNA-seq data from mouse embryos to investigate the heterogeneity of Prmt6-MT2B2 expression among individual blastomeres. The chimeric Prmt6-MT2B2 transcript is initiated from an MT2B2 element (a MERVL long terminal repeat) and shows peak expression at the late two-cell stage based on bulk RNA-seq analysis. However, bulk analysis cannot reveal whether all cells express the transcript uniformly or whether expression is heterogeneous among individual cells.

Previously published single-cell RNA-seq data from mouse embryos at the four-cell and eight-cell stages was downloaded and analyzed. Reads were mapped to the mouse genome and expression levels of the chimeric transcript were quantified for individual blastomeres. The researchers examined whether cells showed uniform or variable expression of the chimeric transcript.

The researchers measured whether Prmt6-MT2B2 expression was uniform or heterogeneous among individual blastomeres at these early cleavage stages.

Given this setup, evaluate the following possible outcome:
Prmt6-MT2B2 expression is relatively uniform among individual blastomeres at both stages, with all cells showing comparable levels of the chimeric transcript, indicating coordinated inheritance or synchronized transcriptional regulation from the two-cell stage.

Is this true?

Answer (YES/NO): NO